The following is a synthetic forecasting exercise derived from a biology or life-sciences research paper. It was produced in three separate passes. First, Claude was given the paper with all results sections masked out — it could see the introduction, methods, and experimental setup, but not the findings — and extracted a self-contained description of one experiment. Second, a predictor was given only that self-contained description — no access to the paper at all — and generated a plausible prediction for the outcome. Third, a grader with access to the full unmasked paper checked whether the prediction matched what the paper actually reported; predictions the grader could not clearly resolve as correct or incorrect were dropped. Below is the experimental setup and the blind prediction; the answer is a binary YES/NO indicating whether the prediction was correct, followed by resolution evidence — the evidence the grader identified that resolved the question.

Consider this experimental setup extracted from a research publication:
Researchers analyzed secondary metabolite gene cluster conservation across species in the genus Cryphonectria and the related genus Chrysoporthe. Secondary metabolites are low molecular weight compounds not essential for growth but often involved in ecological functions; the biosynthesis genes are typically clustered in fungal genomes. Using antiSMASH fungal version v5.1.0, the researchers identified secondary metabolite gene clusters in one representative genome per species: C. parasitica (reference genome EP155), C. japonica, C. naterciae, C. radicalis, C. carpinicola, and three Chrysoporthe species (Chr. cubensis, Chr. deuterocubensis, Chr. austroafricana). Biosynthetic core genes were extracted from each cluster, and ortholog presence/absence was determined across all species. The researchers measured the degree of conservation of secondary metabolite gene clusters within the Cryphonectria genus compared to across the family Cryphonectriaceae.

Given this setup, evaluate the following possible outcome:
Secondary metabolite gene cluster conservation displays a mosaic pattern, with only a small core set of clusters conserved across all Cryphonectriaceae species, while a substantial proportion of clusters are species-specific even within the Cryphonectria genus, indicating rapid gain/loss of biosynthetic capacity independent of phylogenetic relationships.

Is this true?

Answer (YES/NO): NO